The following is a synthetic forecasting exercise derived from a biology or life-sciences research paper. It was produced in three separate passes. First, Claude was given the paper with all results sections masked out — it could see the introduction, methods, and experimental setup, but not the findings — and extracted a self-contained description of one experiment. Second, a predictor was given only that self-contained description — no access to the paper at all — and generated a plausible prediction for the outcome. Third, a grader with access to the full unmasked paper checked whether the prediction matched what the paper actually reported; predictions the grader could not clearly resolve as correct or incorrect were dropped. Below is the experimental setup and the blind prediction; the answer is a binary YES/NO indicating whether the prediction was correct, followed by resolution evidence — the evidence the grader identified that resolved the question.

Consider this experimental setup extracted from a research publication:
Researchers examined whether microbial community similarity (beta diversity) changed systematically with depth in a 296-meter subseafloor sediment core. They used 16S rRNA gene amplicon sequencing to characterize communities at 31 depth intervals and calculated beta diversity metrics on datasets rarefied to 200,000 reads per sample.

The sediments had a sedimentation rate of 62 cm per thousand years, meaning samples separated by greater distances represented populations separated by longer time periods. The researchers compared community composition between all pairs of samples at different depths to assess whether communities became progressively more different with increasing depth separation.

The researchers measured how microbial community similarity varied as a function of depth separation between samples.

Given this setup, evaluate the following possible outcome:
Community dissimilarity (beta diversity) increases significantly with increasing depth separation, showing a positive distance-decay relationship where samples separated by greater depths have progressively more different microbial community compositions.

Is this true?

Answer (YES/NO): YES